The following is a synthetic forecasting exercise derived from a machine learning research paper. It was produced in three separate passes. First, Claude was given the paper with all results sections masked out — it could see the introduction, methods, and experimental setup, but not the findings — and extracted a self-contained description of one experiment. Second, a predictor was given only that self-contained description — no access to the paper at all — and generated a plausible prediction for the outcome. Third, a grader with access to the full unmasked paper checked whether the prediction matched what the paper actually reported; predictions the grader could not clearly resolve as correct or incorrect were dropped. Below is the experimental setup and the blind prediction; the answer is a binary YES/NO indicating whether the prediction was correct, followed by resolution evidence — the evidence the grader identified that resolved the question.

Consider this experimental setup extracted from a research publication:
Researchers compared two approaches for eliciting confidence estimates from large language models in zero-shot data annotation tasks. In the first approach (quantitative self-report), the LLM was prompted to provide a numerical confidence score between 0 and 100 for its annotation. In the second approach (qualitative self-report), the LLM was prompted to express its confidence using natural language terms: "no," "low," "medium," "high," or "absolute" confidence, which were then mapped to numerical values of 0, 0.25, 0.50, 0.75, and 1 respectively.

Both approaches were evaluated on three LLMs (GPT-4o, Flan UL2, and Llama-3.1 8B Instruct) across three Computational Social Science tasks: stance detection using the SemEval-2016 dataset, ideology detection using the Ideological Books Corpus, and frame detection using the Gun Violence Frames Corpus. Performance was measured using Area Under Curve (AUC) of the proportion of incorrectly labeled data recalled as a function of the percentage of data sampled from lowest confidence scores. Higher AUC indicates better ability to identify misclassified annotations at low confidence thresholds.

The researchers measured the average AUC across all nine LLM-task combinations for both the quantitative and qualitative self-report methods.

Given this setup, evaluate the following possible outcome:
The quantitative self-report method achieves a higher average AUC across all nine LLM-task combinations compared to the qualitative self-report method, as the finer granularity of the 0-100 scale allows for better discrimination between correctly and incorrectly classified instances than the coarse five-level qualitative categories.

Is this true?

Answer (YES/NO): NO